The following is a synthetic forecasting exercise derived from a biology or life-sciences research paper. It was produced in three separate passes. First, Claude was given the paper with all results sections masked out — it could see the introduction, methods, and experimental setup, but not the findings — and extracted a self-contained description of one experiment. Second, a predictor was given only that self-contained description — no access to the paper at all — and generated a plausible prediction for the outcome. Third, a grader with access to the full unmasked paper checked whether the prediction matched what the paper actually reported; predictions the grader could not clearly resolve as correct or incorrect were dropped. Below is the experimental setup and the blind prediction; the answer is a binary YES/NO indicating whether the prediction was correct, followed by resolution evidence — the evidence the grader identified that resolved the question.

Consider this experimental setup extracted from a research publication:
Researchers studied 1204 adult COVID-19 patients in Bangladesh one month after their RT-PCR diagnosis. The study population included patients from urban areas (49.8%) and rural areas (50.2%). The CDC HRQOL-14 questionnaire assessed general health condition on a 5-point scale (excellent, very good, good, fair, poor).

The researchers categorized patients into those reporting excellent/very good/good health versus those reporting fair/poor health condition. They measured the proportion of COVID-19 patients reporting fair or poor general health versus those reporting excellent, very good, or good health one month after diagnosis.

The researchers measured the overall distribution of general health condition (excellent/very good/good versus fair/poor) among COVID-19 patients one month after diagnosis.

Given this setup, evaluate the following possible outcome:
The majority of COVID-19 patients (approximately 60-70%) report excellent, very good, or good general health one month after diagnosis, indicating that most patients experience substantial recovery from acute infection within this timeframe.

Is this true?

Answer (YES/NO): YES